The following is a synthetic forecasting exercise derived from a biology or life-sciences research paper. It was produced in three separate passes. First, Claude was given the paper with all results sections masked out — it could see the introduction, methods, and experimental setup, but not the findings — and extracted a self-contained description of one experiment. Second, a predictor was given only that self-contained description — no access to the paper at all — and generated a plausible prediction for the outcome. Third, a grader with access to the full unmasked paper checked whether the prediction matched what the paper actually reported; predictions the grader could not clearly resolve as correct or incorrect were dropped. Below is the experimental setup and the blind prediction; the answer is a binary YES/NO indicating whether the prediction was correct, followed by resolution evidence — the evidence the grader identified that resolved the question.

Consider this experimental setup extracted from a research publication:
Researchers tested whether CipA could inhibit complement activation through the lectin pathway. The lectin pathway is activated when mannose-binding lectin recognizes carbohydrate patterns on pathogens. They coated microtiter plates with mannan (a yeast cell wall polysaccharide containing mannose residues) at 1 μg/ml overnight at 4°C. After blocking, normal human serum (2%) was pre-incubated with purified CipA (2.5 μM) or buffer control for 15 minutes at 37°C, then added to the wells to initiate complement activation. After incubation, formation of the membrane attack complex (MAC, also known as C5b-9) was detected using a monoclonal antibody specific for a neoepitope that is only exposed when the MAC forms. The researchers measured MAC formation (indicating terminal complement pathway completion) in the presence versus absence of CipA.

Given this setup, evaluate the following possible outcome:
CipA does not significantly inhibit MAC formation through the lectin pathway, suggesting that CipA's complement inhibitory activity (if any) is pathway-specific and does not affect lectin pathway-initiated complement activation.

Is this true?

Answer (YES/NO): NO